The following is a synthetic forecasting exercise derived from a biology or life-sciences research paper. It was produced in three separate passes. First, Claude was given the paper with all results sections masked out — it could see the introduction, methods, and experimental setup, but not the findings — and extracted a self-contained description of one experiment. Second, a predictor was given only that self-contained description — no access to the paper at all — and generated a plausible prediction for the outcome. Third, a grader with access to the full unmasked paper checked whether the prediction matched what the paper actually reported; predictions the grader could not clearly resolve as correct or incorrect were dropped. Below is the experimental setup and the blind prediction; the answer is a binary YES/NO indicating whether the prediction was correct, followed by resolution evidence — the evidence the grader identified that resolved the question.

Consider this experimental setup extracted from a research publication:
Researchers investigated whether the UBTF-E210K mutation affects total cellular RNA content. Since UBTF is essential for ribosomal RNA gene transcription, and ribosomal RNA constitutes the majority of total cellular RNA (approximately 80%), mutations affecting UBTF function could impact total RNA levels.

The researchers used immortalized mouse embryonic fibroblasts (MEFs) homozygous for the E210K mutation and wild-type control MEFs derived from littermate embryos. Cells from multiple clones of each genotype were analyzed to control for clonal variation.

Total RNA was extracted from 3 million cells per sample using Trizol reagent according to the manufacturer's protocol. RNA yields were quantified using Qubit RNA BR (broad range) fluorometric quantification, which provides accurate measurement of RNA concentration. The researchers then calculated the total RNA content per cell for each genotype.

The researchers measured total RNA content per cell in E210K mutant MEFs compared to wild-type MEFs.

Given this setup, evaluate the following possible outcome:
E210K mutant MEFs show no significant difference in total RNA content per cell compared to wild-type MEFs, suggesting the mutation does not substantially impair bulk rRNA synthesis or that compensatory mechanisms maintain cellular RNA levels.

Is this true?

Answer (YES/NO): NO